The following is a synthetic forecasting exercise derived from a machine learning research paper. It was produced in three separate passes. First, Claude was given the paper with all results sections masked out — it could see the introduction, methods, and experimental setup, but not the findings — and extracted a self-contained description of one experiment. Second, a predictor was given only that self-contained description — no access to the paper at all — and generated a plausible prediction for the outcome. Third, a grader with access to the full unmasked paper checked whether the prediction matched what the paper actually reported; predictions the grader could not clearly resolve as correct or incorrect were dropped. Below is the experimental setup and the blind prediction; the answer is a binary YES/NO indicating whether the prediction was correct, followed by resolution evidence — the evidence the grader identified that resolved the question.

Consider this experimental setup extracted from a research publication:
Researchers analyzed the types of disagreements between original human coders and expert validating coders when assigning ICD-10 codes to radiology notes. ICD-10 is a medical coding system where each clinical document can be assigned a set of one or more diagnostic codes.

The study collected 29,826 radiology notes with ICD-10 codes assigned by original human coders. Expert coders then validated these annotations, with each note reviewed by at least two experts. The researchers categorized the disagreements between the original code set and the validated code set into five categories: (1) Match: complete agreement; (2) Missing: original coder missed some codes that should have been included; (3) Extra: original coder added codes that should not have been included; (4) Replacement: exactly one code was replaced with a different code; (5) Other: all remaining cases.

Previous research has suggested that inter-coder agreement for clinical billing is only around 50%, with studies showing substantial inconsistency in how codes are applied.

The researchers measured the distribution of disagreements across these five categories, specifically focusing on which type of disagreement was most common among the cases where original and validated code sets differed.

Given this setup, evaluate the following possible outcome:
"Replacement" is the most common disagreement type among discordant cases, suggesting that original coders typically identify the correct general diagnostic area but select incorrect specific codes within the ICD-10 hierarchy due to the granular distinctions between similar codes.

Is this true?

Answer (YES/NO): YES